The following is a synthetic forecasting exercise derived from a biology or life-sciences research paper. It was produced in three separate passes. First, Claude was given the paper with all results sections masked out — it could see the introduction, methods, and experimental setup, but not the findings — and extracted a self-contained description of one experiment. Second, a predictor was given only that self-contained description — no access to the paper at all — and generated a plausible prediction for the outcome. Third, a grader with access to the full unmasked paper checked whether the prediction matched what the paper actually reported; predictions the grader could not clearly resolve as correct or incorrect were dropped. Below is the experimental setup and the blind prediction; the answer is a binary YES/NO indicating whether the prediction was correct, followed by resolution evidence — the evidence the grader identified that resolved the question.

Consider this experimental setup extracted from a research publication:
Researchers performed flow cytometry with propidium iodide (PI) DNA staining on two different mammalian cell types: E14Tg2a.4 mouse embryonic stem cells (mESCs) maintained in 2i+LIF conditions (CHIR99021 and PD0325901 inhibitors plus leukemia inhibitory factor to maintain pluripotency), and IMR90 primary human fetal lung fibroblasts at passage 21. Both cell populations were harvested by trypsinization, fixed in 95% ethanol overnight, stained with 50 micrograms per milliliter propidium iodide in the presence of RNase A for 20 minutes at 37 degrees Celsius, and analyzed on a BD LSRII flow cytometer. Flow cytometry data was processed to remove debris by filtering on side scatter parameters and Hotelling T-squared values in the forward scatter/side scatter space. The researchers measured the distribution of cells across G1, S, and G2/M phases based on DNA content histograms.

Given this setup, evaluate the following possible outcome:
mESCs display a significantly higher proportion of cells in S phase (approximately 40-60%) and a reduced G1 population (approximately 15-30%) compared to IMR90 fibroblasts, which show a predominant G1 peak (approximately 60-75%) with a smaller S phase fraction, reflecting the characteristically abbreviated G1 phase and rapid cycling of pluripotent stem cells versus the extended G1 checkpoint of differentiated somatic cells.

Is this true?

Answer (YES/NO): NO